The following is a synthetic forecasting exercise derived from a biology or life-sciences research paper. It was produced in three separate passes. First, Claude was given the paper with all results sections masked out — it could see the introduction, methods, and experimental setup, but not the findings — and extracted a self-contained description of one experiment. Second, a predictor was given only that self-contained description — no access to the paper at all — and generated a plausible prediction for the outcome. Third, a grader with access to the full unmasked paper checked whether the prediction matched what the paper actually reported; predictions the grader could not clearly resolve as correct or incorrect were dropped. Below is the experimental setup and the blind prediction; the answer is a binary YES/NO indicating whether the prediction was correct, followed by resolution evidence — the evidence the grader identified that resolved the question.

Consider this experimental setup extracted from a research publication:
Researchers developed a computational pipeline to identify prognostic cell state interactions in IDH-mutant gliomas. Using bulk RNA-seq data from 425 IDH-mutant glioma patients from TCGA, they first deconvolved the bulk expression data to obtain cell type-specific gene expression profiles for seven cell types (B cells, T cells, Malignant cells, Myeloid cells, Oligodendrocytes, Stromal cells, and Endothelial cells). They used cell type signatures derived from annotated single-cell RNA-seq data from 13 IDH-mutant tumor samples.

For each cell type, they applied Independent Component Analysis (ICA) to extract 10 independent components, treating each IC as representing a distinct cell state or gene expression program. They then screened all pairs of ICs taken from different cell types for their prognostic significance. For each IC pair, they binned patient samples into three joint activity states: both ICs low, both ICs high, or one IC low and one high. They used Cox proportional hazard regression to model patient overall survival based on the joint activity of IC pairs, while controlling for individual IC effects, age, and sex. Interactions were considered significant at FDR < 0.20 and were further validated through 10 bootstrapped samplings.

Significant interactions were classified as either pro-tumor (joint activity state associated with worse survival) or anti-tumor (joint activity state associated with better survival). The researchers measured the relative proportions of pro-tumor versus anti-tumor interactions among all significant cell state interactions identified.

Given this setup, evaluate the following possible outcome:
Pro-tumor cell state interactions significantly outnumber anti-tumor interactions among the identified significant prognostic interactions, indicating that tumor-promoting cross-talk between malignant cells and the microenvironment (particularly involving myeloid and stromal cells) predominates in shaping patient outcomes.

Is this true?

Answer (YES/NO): NO